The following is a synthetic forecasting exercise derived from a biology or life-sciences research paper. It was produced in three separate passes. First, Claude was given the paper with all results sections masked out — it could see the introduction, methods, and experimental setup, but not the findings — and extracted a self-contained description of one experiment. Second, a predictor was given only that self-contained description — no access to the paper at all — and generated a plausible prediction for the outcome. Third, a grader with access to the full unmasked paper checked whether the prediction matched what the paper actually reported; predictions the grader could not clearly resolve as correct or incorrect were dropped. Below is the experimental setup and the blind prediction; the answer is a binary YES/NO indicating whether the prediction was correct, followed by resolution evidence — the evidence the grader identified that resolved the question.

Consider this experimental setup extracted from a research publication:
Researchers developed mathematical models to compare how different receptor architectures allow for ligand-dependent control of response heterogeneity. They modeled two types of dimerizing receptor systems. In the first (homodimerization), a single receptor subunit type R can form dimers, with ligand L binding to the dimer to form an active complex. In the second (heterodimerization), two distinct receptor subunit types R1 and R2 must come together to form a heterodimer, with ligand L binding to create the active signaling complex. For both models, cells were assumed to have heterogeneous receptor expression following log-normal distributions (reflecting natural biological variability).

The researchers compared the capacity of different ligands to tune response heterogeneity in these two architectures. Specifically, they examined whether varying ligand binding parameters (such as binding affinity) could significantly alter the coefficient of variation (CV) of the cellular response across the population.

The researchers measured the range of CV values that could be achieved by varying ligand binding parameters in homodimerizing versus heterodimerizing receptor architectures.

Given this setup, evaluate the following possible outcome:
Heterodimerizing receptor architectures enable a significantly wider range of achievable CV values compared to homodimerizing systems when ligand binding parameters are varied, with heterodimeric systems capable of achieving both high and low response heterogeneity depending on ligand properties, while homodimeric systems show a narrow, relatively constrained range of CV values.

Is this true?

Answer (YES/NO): YES